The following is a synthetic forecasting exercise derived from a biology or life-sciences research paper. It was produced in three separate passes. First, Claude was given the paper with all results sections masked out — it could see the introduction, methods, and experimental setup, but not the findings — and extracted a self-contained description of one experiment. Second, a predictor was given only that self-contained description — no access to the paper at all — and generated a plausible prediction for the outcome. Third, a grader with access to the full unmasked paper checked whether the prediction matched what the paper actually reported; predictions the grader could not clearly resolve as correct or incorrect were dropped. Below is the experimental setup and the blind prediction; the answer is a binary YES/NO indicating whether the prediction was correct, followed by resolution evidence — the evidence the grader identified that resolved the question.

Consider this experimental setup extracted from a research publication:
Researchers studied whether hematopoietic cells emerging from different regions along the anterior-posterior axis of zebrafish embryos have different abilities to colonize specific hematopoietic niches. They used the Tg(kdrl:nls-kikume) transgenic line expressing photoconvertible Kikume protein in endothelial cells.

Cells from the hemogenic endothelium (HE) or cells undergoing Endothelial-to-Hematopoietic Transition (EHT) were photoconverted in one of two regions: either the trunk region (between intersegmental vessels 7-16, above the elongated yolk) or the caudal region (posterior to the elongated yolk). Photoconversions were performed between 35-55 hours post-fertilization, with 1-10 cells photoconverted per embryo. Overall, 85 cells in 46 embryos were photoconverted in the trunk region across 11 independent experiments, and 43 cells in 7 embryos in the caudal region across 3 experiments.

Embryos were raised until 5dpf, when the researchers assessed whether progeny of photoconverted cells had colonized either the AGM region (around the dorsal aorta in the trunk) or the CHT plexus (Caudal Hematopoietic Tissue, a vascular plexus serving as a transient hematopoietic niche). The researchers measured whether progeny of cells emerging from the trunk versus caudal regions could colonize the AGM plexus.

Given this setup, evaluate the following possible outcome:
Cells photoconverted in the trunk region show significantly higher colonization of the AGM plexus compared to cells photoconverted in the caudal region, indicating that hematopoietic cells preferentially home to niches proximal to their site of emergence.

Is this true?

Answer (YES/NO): YES